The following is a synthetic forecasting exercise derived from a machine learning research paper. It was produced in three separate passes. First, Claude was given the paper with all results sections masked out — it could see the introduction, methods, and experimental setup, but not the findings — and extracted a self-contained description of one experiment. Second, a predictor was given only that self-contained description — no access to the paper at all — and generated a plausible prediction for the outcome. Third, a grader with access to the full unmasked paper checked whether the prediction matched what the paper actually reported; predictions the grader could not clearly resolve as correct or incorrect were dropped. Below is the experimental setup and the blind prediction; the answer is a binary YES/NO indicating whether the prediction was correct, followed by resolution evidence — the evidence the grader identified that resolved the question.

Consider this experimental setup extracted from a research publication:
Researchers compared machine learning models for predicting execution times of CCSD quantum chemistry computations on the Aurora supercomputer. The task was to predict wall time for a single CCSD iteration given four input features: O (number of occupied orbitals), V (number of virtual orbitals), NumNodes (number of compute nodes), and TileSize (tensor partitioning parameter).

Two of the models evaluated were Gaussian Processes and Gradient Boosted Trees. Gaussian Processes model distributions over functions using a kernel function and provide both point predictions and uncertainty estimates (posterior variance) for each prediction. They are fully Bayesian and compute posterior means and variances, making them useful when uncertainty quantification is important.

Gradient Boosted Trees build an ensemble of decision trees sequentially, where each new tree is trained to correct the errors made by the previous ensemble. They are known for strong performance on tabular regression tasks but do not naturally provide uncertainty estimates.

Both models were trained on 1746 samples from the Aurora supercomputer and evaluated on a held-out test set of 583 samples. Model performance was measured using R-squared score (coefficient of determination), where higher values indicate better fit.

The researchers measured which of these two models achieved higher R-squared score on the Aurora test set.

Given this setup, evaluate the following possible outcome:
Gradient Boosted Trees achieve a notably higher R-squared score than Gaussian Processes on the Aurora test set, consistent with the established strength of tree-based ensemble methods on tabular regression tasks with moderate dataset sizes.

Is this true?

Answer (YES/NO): YES